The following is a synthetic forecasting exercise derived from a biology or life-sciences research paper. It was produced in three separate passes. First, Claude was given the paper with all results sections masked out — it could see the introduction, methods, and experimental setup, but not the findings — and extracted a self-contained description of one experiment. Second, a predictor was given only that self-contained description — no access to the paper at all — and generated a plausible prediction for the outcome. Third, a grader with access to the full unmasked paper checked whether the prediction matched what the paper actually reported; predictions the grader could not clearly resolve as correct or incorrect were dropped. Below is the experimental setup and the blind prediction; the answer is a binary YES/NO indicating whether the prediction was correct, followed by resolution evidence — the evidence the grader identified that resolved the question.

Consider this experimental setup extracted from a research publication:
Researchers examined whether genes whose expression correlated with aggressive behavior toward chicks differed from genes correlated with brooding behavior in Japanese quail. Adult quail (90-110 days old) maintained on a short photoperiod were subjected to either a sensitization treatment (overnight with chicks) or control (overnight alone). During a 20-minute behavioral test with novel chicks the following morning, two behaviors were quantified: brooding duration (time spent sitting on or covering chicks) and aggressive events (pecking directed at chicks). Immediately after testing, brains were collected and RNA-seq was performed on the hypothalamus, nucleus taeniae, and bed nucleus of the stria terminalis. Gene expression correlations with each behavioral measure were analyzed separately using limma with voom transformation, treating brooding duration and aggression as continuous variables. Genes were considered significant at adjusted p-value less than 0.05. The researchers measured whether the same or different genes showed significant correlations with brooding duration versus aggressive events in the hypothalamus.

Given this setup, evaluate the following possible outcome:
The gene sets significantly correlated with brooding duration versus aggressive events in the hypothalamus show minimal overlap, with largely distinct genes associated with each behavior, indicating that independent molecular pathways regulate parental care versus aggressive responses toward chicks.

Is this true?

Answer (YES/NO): NO